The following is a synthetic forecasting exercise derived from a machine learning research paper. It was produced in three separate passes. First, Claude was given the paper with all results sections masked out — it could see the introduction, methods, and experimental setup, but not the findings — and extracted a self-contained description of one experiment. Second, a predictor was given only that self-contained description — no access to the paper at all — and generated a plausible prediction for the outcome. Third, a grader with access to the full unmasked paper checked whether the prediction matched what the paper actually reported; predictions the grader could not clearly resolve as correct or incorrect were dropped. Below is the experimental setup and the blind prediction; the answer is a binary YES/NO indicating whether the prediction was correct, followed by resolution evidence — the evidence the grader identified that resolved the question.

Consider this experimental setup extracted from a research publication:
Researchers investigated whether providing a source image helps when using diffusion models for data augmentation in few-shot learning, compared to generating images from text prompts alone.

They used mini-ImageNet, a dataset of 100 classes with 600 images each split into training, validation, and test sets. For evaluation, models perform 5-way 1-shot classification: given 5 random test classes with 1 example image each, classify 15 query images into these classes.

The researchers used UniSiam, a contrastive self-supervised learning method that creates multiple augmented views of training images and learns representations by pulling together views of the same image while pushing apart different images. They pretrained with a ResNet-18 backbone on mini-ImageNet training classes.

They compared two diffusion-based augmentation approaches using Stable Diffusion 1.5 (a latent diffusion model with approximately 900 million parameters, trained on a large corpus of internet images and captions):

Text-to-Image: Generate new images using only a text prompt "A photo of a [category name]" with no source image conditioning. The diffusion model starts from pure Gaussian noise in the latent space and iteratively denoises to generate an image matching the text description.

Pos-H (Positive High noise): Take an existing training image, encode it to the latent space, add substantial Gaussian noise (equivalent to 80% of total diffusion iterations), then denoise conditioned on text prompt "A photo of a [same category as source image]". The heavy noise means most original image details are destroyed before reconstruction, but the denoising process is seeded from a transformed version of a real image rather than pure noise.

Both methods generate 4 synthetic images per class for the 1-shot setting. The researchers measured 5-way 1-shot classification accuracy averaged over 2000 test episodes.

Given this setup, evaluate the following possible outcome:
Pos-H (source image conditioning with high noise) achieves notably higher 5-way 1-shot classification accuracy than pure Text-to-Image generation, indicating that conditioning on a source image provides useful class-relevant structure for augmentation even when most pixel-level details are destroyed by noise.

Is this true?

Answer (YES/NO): NO